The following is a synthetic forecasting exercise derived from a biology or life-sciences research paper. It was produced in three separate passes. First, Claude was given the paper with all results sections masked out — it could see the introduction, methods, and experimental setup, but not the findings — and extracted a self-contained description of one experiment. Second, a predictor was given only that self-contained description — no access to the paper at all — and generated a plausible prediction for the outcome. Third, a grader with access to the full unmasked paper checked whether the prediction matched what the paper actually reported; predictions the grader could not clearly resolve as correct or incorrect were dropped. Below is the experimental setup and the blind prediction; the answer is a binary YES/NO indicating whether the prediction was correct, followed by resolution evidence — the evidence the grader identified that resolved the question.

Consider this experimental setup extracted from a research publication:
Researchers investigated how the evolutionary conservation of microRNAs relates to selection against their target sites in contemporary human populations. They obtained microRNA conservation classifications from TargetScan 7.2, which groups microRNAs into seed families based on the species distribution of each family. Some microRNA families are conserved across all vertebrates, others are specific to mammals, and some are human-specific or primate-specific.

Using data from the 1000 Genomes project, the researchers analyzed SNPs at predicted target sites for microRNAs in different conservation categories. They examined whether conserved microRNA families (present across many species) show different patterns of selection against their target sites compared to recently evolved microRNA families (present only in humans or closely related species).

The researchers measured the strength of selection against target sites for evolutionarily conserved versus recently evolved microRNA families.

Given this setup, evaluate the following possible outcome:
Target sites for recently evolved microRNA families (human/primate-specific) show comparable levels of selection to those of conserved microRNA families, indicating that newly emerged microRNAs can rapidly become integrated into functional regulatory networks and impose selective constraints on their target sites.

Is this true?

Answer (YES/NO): NO